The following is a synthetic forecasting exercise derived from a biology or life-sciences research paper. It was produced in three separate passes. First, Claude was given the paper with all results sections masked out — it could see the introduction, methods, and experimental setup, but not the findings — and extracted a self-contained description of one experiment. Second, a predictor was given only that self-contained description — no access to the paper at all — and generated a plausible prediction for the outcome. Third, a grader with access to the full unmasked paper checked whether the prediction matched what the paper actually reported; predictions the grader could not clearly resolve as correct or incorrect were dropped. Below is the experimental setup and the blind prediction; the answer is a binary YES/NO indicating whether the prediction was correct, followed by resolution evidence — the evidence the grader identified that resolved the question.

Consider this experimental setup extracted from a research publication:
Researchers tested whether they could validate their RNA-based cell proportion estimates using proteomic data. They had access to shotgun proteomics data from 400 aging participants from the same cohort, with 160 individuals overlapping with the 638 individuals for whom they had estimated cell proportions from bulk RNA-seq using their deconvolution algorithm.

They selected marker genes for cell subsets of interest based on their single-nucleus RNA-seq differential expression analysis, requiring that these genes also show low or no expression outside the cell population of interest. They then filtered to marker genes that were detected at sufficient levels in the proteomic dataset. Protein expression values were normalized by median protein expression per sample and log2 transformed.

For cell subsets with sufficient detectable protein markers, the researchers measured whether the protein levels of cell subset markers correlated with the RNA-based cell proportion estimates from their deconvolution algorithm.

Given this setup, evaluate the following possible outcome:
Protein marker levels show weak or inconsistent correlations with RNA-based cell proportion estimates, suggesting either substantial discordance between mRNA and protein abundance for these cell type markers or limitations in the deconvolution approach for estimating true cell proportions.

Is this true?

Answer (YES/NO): NO